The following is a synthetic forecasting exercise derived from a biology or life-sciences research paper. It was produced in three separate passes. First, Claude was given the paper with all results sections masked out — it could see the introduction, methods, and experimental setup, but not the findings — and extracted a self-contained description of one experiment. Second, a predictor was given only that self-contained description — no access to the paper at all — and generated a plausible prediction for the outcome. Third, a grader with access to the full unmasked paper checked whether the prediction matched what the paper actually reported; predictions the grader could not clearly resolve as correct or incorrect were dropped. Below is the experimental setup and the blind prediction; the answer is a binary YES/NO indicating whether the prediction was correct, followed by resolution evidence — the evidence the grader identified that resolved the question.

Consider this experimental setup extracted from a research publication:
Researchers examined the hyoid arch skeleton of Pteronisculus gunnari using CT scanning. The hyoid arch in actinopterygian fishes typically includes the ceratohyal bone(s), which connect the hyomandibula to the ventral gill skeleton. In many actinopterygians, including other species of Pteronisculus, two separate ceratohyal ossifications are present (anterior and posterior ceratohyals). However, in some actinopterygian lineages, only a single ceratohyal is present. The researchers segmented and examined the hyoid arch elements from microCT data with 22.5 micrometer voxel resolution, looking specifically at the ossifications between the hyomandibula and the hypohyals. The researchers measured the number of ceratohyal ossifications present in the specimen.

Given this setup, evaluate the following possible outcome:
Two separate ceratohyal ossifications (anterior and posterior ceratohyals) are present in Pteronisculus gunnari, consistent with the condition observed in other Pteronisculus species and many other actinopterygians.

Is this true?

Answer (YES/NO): NO